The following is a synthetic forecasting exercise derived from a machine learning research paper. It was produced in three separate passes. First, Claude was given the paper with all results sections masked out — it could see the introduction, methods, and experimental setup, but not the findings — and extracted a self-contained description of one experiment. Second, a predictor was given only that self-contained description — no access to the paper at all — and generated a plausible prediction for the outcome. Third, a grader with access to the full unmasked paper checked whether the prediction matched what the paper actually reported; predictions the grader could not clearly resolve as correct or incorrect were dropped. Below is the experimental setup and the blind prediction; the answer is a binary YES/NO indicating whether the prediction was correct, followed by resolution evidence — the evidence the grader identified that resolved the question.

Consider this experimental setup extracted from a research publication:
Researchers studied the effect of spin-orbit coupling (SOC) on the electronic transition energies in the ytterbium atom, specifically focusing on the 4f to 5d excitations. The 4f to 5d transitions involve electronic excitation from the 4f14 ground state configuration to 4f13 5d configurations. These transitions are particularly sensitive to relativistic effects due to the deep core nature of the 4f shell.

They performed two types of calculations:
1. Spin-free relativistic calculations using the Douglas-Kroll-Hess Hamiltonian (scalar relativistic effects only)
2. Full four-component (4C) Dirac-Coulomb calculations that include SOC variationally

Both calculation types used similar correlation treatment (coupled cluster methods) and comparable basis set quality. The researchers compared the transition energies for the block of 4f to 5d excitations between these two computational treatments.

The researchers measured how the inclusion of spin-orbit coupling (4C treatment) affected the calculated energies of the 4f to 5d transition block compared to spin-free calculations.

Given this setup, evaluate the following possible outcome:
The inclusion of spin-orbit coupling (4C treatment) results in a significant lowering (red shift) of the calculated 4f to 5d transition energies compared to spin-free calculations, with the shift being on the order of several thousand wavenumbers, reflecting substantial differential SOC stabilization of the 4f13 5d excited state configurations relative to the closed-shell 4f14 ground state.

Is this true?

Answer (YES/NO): YES